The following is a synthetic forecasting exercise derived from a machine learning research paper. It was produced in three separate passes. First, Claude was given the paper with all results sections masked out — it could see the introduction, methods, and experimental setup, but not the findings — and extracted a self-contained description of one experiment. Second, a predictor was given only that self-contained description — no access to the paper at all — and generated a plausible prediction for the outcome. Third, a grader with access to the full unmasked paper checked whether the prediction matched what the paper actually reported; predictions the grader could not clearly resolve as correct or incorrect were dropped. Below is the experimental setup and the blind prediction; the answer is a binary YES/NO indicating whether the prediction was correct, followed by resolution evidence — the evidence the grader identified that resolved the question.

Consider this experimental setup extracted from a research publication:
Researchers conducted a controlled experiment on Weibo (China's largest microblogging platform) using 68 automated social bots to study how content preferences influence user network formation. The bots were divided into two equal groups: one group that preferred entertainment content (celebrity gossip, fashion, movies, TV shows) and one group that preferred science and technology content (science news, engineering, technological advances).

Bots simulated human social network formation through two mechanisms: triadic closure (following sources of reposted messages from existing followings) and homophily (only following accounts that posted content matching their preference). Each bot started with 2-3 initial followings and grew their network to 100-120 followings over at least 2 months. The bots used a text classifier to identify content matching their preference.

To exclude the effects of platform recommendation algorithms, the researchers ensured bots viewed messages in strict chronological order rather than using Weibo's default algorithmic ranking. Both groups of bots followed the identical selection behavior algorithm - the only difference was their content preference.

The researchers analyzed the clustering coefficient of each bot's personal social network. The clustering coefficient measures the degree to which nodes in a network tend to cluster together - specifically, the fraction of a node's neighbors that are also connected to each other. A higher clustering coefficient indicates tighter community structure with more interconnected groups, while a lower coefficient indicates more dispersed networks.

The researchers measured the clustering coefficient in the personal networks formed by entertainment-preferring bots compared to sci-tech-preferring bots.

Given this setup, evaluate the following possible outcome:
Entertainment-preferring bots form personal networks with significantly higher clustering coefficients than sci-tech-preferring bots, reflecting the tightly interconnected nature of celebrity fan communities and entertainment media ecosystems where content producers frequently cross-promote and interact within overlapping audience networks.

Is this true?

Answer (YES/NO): NO